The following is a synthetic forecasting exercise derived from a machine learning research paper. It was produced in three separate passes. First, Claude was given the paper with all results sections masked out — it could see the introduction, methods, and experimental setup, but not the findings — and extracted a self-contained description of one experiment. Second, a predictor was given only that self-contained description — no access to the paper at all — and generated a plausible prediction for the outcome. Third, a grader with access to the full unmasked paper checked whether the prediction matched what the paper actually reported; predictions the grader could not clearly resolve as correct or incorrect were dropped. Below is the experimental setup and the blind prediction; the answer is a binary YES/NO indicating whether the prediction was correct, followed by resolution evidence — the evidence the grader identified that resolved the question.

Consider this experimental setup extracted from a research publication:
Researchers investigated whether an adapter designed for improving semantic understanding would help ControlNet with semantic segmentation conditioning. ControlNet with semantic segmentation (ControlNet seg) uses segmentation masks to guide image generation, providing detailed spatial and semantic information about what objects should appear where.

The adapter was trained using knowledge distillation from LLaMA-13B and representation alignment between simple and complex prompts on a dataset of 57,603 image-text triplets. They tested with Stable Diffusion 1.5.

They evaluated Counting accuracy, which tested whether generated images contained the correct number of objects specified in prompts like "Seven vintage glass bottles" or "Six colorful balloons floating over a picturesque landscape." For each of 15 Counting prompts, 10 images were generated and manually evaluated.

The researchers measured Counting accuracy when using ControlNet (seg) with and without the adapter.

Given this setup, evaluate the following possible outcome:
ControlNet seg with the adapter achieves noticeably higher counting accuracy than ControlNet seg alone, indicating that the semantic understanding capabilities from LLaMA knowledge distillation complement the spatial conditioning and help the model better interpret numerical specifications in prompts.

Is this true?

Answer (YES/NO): YES